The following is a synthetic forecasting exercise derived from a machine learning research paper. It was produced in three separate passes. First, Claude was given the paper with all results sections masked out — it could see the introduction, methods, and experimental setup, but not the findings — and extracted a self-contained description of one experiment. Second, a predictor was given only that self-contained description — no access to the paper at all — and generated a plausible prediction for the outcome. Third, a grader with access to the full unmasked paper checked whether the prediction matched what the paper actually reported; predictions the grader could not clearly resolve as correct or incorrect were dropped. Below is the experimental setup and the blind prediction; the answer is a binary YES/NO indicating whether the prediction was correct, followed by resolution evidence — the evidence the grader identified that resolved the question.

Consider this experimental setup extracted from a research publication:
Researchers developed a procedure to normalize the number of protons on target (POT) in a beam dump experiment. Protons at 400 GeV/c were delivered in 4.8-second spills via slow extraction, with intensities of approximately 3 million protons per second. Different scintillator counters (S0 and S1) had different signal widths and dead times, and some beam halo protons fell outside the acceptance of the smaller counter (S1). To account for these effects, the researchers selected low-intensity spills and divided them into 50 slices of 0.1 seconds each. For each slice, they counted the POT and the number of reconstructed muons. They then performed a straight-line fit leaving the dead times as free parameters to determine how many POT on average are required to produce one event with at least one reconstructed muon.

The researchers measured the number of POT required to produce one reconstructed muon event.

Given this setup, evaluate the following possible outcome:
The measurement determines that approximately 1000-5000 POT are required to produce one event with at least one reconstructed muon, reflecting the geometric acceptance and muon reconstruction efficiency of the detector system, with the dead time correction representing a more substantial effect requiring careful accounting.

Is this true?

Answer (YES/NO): NO